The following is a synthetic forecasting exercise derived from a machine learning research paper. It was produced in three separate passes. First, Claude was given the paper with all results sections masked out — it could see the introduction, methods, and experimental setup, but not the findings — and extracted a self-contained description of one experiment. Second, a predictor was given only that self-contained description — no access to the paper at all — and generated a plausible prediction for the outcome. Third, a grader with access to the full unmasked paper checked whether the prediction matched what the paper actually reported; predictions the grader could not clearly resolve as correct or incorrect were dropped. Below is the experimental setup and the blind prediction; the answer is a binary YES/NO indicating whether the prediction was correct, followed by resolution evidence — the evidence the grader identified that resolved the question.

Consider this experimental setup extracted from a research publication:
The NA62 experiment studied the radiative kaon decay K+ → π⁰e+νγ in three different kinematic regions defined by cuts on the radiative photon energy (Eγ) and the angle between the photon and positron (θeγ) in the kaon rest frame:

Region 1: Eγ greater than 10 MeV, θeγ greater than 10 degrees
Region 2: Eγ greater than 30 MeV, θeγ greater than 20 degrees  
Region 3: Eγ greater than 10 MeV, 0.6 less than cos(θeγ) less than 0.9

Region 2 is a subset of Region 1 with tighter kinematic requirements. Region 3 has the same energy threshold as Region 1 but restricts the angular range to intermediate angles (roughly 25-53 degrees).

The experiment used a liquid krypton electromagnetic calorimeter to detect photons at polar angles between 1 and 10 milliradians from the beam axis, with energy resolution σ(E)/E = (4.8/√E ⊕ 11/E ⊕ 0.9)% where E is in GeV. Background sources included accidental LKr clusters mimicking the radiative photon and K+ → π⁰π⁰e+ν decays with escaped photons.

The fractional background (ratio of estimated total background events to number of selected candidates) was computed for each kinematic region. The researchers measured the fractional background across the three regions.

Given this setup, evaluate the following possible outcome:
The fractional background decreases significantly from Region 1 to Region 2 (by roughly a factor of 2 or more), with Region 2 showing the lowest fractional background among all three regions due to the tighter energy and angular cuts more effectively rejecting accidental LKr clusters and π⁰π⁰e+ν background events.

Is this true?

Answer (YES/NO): NO